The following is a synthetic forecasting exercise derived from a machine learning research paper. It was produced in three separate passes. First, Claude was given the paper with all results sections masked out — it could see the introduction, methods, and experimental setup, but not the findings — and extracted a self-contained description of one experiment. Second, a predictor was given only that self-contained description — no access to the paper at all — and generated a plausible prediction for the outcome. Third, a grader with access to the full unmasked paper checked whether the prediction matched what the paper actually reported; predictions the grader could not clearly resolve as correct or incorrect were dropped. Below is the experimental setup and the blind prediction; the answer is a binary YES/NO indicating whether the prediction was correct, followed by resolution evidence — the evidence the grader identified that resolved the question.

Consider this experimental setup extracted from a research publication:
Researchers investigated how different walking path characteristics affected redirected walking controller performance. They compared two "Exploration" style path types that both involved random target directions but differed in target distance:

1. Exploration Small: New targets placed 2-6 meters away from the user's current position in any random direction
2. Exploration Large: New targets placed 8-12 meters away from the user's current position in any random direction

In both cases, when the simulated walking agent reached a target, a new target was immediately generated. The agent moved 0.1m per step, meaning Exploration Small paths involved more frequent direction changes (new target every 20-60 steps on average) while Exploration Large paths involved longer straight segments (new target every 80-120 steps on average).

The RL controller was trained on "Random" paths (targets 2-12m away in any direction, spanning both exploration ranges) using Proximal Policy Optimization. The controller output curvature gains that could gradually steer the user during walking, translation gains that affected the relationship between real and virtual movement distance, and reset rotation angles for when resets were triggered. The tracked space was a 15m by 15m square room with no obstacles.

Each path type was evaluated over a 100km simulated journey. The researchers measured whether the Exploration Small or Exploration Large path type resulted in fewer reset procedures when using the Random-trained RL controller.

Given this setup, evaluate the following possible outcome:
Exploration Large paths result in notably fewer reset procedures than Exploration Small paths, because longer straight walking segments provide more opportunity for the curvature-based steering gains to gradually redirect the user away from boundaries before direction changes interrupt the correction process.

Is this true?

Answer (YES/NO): NO